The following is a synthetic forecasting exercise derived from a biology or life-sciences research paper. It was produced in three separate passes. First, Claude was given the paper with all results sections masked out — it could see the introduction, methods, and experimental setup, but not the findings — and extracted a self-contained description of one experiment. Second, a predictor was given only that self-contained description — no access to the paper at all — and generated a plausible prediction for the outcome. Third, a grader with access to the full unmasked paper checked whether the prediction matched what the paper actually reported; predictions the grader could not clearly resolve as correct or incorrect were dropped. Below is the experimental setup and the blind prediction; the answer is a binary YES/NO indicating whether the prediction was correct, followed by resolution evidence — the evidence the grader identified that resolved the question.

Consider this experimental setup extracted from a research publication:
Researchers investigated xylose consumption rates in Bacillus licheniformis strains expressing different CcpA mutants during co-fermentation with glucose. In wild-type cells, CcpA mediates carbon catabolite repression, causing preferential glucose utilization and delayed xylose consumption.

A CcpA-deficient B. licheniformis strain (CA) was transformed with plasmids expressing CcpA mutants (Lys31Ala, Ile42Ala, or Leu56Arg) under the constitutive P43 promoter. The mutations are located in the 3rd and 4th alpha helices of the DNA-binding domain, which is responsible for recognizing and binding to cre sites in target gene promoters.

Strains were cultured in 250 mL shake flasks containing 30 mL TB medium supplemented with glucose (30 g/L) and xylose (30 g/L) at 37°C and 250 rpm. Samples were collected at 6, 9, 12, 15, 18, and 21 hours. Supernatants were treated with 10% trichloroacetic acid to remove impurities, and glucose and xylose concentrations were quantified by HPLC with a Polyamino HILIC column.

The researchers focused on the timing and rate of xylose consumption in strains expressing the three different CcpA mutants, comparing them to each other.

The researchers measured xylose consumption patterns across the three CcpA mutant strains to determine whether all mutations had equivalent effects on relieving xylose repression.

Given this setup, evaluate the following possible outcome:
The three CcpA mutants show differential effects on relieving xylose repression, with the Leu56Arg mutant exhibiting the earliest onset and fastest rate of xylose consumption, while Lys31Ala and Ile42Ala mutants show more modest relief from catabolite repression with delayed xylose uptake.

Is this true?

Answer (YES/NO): NO